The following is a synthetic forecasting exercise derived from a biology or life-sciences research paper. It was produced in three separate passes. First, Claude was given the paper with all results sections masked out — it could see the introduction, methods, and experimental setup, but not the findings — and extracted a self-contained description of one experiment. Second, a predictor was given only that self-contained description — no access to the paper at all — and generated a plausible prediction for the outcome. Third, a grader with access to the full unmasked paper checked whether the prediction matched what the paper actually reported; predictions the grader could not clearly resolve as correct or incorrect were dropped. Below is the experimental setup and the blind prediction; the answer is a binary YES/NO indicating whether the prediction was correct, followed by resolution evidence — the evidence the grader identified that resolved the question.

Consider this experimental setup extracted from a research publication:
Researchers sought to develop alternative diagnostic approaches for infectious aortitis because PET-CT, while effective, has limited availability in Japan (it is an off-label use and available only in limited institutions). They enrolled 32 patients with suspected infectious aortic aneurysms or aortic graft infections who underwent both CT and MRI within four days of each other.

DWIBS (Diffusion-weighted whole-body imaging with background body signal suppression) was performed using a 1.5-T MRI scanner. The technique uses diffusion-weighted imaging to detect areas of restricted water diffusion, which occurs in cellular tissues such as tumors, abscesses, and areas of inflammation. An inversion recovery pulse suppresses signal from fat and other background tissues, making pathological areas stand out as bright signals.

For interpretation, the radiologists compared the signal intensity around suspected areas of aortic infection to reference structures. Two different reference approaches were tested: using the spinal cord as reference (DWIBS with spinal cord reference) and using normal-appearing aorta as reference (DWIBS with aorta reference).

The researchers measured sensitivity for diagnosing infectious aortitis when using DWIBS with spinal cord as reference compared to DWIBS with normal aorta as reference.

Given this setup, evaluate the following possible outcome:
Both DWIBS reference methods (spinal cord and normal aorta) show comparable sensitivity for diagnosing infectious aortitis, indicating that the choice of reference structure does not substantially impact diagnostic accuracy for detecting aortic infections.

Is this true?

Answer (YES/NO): NO